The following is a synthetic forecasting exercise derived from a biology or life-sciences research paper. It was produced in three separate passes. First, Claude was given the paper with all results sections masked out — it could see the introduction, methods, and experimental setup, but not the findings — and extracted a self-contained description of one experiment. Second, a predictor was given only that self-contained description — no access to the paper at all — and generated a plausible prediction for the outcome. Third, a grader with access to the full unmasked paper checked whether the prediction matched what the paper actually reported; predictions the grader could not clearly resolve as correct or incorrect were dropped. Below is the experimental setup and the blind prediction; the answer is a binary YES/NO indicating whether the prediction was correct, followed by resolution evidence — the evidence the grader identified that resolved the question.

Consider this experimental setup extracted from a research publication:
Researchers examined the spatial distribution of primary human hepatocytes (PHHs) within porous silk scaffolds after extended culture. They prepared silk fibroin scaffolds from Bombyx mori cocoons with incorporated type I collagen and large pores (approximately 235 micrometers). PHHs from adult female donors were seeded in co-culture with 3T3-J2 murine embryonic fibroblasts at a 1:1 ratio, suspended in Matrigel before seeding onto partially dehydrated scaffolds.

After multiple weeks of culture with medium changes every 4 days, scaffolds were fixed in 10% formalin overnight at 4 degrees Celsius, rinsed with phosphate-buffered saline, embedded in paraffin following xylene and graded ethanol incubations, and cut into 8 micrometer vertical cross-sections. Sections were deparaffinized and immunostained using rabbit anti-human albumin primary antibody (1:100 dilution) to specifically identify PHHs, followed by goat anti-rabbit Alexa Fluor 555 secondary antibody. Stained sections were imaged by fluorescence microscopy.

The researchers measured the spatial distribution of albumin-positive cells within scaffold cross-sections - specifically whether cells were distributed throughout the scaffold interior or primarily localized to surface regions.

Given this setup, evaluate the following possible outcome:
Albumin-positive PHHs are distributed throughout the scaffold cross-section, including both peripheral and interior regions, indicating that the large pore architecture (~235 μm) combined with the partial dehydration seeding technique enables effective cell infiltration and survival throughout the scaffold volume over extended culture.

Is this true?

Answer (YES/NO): YES